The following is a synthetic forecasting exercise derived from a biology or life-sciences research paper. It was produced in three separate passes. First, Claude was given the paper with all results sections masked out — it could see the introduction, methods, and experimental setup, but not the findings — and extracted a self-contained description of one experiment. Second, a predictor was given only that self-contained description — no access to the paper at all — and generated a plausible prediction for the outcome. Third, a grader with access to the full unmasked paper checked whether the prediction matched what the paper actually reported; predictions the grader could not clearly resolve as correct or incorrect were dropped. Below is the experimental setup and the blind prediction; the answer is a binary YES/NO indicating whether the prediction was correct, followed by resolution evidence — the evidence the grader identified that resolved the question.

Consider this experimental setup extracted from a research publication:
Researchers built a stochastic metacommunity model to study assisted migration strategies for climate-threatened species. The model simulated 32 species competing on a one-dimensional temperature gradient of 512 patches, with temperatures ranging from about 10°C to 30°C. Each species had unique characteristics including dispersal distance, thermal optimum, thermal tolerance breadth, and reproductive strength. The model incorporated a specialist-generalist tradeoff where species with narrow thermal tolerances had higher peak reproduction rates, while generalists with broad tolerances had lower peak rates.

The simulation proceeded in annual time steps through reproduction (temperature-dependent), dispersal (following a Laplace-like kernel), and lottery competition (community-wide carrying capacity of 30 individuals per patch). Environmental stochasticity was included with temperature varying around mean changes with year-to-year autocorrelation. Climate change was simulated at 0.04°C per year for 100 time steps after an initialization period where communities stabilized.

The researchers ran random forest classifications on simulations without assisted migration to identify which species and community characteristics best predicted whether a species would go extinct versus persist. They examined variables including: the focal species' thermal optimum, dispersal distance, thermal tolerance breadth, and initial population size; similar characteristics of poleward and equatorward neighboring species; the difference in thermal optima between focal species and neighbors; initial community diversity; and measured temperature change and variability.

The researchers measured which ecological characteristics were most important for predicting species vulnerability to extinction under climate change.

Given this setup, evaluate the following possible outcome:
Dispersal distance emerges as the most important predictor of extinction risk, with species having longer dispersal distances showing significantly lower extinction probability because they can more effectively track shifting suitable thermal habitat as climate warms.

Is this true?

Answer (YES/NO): NO